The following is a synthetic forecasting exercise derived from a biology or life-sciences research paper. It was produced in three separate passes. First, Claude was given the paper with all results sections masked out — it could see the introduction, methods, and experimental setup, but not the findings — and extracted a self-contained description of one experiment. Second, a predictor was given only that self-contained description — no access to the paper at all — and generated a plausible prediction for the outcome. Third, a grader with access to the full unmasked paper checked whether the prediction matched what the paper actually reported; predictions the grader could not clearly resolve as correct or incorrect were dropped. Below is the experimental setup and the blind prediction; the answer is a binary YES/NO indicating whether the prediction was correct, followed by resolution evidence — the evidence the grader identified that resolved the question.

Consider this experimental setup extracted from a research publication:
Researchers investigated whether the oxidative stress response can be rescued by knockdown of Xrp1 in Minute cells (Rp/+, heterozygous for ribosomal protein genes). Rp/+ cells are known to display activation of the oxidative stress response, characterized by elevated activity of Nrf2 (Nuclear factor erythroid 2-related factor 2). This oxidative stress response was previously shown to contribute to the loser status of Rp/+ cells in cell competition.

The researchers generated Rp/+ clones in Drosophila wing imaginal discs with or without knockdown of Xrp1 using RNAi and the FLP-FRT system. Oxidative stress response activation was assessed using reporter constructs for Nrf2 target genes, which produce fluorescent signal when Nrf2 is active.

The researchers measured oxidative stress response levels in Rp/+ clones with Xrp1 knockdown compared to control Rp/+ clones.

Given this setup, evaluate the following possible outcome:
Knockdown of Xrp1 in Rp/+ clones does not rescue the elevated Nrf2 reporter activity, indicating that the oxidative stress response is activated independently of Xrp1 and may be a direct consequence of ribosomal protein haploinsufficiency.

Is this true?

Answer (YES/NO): NO